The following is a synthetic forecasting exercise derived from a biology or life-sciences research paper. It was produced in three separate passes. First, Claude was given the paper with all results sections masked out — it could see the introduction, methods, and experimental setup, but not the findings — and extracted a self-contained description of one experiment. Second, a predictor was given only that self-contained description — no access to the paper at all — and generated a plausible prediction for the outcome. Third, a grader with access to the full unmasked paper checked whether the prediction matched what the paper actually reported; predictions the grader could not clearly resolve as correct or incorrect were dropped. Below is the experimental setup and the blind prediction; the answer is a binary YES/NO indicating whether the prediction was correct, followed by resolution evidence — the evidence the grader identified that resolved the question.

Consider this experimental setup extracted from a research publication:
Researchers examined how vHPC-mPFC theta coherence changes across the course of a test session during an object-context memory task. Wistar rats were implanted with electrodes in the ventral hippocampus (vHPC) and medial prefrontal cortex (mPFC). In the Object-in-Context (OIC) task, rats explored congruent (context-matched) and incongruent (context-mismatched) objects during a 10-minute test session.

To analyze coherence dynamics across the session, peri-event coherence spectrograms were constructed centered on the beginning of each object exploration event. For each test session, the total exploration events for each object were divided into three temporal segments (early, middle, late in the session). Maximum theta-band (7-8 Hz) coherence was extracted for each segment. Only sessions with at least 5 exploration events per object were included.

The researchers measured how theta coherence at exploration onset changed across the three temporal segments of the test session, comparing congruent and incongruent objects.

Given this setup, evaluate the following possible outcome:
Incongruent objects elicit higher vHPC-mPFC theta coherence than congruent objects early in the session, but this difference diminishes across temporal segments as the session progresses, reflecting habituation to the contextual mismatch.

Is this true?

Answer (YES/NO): YES